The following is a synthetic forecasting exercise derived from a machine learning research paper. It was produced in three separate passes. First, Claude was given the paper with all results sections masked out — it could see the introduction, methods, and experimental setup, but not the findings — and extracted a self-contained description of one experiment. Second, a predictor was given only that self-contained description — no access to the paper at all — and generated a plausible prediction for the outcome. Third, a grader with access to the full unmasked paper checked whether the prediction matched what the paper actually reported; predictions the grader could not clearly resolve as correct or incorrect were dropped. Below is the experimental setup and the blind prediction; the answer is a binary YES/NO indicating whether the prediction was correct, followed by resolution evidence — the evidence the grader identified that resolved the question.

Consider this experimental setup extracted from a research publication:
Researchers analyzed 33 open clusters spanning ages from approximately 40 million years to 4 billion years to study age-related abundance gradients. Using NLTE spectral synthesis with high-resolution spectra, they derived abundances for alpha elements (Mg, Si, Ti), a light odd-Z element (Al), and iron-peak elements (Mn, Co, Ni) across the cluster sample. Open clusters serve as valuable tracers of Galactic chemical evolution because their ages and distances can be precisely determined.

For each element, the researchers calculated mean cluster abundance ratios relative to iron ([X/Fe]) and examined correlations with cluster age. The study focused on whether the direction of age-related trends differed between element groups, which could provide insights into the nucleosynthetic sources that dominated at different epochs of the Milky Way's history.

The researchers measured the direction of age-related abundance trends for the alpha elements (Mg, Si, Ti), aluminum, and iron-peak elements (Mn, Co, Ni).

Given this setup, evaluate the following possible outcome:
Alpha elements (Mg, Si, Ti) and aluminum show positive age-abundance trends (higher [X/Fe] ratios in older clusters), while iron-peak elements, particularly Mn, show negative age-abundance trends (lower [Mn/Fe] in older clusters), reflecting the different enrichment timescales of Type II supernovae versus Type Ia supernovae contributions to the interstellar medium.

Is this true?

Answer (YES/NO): NO